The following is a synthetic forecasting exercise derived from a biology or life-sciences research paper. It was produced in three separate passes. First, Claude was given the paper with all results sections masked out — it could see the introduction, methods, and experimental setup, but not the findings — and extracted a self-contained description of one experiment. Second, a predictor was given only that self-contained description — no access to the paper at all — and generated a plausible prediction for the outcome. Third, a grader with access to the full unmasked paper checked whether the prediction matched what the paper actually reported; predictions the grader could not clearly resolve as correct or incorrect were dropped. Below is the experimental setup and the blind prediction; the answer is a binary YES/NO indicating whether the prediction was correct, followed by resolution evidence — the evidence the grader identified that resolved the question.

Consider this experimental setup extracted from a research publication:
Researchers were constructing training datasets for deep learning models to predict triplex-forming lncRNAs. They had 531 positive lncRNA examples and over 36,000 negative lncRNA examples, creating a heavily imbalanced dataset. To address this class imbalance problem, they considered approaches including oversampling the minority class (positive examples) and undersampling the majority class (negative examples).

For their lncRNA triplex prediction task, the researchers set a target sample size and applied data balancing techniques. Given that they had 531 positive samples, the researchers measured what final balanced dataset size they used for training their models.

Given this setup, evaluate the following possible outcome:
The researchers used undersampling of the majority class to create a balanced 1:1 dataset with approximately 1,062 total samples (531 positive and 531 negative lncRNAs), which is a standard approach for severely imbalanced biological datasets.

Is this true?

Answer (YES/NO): NO